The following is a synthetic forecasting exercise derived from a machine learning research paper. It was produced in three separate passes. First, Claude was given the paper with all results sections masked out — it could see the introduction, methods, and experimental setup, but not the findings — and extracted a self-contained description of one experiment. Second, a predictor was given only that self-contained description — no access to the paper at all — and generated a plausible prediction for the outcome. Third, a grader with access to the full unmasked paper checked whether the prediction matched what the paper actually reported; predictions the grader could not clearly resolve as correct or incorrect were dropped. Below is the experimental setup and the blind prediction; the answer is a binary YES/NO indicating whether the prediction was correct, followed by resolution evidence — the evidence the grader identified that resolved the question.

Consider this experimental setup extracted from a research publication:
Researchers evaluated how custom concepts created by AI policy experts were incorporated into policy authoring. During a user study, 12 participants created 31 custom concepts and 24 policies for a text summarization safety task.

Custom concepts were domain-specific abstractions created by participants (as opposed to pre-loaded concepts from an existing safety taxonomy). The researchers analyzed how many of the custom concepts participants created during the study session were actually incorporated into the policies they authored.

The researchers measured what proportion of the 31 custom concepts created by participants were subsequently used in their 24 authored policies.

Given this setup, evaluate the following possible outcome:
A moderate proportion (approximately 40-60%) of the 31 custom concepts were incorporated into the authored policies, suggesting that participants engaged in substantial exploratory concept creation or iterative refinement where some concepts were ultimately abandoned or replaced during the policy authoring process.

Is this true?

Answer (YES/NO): NO